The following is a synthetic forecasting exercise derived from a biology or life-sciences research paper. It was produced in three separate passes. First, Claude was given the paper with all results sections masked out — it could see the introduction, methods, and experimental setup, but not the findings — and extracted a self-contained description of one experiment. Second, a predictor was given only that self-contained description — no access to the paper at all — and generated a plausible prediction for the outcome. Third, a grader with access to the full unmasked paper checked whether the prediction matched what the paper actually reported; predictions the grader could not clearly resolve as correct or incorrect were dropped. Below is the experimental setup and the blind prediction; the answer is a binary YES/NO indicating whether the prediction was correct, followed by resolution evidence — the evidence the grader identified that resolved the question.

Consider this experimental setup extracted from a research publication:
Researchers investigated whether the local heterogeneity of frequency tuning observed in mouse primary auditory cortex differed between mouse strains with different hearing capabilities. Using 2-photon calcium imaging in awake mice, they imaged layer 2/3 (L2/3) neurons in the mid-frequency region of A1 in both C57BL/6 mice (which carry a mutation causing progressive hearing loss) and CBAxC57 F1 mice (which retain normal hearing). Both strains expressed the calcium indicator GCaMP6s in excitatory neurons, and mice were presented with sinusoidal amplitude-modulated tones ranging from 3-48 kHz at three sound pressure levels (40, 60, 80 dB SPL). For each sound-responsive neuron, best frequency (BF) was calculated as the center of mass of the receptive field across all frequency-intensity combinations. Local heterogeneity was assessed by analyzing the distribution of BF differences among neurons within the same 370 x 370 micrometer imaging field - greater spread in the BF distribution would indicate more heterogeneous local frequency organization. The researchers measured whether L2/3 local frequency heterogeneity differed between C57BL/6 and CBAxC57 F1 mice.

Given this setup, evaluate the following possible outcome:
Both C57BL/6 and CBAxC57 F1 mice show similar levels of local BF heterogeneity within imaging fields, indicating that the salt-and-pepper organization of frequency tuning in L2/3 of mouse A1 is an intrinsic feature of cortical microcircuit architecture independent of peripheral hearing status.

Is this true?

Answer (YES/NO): NO